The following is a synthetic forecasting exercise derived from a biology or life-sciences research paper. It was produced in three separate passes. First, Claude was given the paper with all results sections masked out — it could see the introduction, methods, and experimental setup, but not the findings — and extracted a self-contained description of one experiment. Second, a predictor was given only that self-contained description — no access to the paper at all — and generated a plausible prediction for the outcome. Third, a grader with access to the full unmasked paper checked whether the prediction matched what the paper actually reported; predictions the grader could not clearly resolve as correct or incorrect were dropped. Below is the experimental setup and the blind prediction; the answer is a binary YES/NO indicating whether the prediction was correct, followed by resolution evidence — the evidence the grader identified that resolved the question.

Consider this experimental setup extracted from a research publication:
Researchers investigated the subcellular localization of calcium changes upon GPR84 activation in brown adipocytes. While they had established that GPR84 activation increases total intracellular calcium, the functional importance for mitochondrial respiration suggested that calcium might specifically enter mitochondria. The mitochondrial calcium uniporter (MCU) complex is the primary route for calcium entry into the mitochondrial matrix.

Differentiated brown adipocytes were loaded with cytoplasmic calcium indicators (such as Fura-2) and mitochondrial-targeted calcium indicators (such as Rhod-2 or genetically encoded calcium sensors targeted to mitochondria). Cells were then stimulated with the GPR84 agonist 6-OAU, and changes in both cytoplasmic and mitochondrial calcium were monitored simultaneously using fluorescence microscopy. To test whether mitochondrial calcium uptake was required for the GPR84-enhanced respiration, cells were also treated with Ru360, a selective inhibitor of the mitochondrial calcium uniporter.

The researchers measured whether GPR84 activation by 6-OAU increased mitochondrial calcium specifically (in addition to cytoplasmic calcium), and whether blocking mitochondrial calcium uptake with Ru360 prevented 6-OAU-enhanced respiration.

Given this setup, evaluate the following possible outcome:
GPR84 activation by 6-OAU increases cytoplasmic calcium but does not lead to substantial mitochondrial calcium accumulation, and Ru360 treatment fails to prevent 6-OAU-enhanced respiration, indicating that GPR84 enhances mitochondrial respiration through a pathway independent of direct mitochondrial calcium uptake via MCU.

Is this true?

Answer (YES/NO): NO